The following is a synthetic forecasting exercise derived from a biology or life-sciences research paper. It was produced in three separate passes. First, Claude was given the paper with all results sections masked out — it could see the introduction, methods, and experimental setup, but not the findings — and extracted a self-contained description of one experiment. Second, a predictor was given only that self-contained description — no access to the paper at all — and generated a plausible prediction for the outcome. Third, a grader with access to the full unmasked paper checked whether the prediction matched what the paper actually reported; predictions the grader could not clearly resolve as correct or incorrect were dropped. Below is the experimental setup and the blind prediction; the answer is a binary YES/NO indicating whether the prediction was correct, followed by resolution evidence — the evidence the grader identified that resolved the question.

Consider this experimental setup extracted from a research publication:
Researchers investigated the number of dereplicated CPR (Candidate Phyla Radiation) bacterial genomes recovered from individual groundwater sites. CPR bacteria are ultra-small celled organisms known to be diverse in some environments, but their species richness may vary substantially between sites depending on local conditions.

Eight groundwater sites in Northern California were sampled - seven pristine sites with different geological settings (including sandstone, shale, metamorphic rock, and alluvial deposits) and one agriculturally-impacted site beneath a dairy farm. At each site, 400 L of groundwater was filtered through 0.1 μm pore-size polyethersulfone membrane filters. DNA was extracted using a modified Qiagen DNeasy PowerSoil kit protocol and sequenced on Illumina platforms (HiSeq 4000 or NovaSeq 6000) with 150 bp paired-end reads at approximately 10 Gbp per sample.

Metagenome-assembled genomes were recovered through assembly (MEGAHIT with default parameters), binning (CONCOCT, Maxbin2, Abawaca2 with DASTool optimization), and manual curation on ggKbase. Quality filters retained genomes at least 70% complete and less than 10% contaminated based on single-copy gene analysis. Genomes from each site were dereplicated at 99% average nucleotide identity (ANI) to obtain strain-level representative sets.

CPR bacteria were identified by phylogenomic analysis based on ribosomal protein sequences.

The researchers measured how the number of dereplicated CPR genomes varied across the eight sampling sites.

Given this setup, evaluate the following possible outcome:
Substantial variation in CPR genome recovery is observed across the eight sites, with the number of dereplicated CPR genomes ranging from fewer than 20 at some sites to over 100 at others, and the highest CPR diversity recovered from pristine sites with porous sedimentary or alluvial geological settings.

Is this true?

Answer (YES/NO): NO